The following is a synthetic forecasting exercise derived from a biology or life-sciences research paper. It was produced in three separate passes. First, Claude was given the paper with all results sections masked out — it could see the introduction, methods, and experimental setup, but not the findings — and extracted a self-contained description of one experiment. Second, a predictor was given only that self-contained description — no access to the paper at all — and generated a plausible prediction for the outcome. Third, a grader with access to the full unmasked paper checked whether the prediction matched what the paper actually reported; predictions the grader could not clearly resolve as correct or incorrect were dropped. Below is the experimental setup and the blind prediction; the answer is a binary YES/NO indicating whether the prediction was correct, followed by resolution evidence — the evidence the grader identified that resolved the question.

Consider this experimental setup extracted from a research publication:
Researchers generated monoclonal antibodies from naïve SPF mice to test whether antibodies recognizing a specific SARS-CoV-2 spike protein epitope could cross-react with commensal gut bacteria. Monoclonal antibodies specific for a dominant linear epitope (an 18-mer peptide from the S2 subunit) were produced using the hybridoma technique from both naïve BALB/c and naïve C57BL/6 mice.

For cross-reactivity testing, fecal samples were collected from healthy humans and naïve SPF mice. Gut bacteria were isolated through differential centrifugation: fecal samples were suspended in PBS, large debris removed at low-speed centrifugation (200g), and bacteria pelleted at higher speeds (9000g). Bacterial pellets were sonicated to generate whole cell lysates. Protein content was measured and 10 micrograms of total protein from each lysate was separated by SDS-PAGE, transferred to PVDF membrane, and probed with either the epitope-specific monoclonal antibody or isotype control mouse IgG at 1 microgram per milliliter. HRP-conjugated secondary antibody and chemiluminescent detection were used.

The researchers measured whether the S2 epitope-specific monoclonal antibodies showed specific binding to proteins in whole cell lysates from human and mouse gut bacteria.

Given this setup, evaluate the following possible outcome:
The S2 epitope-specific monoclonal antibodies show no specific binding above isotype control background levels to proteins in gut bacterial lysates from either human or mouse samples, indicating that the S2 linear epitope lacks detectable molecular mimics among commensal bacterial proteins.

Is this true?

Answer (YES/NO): NO